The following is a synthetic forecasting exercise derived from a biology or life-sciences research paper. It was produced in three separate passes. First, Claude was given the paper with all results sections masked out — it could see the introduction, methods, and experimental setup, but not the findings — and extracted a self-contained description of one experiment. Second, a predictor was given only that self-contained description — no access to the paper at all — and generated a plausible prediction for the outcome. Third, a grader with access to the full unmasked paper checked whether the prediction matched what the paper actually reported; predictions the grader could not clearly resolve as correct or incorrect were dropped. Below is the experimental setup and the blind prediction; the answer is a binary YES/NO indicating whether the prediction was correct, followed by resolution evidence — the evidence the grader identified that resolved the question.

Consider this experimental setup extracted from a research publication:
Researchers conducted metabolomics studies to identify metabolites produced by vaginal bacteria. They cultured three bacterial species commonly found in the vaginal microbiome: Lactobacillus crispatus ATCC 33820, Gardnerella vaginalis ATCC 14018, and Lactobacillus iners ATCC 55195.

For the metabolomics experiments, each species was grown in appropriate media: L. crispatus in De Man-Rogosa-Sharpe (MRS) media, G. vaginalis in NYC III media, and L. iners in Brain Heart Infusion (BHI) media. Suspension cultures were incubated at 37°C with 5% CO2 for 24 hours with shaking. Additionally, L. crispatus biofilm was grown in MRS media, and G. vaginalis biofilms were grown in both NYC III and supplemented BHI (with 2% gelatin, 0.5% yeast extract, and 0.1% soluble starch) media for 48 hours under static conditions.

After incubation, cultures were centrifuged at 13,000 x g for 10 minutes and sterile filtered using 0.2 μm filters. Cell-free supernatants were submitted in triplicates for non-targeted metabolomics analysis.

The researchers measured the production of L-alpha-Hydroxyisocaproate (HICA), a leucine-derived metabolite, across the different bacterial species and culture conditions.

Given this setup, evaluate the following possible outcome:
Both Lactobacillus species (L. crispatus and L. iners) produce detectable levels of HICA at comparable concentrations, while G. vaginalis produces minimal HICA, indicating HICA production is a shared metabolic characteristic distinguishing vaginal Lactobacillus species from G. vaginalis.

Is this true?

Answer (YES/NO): NO